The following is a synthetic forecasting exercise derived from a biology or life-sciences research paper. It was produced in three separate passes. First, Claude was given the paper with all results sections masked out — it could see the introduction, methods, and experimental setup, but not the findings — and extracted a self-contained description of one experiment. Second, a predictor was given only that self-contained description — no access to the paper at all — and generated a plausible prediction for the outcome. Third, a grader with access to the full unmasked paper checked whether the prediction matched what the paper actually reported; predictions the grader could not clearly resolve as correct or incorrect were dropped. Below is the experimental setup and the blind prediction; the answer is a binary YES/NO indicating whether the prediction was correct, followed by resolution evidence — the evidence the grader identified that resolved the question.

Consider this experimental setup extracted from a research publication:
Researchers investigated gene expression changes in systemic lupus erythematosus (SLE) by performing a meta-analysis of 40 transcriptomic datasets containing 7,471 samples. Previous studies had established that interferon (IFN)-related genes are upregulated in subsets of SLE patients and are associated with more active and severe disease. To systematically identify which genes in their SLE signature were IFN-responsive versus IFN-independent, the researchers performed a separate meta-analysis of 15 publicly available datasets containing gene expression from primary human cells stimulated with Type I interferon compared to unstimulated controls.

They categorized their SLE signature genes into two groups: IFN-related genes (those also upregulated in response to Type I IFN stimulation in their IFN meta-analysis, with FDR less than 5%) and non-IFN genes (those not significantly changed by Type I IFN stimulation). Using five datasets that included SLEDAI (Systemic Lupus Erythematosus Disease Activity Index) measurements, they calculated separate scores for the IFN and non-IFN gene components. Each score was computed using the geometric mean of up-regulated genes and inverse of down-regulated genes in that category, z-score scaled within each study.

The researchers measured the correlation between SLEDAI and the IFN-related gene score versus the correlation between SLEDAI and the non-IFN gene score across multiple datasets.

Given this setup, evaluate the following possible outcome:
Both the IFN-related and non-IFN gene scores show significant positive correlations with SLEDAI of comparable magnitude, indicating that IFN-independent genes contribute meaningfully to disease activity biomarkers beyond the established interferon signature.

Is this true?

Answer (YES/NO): NO